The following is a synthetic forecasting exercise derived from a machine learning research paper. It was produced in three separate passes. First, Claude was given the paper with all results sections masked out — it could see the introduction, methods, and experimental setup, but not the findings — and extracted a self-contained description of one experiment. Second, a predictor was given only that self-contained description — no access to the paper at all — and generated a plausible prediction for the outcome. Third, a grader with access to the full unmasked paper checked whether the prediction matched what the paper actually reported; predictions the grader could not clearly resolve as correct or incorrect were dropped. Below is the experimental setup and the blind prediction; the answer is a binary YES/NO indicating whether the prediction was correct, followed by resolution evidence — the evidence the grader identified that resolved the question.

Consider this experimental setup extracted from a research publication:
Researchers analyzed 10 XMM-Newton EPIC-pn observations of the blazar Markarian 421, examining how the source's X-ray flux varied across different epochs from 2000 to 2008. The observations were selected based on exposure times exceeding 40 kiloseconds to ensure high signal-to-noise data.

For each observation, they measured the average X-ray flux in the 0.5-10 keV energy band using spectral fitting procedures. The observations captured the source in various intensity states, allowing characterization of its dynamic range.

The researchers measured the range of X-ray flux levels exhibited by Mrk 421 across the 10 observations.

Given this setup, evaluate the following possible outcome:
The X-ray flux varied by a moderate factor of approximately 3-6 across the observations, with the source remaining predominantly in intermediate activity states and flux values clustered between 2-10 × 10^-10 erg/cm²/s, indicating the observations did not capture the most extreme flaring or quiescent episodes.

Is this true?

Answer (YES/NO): YES